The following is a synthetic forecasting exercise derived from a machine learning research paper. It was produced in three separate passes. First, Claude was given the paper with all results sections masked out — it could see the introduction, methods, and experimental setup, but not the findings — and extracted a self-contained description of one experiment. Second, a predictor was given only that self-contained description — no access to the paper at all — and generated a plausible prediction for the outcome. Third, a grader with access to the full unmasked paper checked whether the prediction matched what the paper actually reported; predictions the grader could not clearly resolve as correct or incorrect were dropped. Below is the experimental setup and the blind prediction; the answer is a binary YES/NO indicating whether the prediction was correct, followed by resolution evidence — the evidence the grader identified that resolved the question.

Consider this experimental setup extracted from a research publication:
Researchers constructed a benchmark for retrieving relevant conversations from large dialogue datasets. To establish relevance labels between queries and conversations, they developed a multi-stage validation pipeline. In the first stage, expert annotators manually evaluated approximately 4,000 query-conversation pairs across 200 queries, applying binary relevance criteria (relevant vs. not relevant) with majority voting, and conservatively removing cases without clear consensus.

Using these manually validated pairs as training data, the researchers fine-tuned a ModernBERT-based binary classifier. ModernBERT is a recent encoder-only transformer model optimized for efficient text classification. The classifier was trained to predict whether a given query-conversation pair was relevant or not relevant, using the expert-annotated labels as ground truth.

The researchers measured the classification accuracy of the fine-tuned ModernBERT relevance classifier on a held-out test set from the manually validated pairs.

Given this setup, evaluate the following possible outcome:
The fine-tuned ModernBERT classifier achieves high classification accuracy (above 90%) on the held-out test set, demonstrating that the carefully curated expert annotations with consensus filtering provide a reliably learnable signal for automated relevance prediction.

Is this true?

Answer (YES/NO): YES